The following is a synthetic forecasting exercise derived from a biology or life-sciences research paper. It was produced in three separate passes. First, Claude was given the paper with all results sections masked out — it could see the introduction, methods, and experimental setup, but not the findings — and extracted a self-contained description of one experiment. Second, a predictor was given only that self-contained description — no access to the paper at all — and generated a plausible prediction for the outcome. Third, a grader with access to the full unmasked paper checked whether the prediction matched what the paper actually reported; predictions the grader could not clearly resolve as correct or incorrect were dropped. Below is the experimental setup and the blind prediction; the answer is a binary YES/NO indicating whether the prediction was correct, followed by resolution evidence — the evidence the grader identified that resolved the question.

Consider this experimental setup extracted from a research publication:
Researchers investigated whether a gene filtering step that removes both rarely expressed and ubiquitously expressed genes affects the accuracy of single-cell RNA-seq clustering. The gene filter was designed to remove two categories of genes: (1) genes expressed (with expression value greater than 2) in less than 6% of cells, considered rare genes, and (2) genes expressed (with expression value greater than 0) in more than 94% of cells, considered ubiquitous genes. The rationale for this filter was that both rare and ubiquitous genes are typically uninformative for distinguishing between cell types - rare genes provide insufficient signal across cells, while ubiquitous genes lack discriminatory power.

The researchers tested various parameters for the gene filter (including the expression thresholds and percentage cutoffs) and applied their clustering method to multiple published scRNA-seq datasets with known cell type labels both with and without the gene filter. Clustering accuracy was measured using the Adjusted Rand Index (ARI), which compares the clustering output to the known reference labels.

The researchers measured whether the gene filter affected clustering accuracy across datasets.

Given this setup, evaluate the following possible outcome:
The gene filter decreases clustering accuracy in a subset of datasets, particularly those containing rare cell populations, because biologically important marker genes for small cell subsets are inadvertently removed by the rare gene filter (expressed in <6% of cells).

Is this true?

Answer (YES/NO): NO